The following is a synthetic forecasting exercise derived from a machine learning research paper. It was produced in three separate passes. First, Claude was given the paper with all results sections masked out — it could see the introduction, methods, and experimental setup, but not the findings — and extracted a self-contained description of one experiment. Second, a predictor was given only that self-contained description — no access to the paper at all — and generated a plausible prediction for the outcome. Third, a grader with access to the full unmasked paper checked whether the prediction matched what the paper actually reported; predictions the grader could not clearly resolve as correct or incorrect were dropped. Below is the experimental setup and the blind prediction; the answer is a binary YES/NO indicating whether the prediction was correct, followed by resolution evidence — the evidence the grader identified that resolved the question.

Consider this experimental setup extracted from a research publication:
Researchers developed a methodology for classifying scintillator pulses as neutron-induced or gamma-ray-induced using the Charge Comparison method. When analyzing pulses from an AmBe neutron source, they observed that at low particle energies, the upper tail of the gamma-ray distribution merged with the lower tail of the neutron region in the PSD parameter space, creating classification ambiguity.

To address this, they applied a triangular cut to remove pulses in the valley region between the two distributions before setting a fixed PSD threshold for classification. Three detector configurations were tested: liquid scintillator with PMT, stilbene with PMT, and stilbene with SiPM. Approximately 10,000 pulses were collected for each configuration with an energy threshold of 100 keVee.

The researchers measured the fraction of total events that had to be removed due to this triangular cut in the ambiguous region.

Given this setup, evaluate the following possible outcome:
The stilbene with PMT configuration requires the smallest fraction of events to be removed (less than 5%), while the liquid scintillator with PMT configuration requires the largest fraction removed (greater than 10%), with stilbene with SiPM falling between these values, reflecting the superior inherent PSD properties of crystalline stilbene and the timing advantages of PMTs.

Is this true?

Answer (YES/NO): NO